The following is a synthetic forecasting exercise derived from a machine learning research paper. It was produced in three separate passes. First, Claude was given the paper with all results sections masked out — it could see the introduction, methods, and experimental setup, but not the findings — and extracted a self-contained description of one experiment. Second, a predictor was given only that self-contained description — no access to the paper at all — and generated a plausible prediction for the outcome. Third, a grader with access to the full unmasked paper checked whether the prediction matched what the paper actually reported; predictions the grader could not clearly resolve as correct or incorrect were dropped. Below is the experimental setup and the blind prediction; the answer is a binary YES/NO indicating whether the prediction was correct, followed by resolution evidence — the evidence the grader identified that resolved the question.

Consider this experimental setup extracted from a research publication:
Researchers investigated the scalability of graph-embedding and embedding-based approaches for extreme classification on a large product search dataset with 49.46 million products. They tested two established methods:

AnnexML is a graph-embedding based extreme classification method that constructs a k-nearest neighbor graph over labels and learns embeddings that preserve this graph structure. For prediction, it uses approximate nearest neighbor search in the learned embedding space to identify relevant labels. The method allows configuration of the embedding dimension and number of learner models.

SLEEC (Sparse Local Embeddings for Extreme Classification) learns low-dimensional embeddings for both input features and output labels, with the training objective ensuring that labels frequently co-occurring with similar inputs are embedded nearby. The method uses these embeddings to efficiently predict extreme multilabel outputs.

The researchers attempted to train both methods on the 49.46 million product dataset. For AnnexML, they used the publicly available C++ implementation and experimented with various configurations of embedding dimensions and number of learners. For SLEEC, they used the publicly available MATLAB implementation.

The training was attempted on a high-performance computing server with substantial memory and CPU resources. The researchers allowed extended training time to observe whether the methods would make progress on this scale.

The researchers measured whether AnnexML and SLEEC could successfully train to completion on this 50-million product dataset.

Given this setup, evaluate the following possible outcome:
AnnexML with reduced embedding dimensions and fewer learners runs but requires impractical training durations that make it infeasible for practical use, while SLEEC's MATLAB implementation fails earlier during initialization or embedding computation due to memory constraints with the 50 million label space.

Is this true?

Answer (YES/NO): NO